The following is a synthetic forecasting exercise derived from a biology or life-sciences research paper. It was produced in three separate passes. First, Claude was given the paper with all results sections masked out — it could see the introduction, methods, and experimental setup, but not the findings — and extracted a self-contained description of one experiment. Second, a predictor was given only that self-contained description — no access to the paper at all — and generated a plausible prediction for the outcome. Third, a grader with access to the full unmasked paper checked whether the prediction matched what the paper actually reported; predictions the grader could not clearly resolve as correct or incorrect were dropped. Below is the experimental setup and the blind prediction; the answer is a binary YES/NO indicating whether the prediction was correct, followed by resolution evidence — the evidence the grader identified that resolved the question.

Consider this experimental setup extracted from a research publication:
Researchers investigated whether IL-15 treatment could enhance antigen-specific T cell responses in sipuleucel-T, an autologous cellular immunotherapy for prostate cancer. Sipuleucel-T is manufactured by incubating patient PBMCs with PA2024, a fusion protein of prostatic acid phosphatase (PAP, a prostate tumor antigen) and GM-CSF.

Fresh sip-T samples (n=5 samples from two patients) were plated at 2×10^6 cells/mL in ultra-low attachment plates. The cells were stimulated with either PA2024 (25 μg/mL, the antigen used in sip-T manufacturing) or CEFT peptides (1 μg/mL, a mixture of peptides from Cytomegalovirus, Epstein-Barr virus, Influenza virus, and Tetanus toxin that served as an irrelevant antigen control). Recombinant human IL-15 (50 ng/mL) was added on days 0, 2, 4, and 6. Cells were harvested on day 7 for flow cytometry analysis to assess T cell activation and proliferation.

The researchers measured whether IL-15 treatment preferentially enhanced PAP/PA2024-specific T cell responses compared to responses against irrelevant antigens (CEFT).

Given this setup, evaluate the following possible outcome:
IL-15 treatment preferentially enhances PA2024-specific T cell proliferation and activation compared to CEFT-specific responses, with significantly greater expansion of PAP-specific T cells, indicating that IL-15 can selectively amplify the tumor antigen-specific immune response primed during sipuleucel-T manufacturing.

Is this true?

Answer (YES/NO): YES